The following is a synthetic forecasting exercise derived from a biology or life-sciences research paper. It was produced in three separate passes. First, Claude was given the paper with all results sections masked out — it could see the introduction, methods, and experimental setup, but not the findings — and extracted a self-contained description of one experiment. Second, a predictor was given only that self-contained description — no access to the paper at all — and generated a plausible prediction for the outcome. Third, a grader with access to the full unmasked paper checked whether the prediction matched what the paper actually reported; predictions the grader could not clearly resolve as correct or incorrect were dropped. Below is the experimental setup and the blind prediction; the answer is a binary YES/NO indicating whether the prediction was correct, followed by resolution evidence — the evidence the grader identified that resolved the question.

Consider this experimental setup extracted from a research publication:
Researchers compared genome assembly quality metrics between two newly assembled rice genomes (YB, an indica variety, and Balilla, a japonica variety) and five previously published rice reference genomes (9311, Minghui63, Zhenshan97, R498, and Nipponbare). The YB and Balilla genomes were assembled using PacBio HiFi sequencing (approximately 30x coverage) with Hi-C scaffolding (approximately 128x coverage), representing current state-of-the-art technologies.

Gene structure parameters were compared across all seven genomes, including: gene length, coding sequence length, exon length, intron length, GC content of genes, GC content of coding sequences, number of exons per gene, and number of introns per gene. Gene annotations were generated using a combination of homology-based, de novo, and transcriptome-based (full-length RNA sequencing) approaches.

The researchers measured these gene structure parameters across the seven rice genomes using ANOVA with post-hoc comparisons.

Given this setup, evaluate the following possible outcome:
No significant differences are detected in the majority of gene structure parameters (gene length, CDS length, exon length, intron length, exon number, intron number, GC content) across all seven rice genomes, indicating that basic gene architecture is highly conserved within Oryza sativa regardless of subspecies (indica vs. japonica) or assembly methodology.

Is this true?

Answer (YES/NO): NO